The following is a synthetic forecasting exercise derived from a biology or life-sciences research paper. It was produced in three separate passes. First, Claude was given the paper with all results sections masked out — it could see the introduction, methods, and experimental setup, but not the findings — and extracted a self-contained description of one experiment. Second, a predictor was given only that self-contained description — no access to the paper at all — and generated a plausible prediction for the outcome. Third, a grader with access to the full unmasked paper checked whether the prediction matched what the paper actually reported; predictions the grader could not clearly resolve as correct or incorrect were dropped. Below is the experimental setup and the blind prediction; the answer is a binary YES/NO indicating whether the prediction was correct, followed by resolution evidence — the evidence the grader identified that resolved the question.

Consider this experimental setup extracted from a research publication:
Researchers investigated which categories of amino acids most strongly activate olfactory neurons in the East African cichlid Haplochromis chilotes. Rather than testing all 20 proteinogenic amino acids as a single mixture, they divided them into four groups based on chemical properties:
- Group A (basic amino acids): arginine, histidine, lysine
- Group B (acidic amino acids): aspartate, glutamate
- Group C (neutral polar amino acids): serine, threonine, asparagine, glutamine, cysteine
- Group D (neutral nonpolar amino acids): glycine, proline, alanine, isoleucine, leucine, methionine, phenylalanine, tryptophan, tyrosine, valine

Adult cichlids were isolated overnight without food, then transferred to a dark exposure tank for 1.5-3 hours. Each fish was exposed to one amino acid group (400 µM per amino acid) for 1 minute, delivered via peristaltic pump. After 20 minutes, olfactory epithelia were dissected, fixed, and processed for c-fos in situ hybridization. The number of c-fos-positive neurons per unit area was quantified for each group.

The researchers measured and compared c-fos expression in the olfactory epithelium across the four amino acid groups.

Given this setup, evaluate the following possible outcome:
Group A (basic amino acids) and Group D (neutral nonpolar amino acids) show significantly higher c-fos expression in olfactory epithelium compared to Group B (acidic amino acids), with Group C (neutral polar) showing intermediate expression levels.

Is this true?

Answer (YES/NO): NO